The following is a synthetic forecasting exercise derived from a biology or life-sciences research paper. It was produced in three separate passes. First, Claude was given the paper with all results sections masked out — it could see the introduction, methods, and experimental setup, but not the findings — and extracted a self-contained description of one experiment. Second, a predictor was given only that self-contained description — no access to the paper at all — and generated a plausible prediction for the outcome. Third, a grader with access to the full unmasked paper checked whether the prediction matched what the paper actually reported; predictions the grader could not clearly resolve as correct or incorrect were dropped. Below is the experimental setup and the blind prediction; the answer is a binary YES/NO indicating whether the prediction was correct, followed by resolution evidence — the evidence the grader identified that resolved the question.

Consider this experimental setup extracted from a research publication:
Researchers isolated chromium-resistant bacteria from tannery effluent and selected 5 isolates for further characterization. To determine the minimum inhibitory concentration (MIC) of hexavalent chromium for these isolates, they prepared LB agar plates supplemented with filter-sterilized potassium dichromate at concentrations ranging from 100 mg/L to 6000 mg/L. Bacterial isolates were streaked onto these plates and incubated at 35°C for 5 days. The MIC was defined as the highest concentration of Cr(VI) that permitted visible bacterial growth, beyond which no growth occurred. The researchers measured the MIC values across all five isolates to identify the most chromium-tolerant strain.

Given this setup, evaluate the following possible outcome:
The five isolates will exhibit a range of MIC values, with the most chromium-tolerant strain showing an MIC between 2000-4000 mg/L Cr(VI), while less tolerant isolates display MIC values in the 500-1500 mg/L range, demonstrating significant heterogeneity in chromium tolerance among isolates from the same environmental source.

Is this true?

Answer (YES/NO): NO